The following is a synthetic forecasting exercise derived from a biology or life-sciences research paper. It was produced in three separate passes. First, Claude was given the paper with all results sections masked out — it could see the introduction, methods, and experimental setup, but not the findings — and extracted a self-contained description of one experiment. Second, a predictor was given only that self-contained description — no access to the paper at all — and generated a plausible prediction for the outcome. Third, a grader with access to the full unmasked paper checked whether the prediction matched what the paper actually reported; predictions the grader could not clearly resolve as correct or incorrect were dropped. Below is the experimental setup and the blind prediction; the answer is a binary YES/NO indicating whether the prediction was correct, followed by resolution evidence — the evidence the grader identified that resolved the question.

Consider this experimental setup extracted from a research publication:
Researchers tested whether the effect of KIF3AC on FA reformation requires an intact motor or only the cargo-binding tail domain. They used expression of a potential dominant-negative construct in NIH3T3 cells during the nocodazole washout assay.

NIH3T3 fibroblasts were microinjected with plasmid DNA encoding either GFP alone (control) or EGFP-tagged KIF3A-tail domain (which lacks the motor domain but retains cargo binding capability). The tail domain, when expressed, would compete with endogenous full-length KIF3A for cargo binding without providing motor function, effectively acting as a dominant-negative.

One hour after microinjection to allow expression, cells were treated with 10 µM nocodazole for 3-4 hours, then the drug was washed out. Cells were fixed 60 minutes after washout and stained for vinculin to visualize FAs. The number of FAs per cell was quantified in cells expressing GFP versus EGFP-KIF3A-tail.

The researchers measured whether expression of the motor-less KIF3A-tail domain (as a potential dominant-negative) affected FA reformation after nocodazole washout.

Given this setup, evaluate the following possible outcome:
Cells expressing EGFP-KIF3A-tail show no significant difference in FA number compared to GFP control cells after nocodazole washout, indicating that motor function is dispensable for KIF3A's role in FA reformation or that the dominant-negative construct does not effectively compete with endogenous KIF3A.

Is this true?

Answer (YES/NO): NO